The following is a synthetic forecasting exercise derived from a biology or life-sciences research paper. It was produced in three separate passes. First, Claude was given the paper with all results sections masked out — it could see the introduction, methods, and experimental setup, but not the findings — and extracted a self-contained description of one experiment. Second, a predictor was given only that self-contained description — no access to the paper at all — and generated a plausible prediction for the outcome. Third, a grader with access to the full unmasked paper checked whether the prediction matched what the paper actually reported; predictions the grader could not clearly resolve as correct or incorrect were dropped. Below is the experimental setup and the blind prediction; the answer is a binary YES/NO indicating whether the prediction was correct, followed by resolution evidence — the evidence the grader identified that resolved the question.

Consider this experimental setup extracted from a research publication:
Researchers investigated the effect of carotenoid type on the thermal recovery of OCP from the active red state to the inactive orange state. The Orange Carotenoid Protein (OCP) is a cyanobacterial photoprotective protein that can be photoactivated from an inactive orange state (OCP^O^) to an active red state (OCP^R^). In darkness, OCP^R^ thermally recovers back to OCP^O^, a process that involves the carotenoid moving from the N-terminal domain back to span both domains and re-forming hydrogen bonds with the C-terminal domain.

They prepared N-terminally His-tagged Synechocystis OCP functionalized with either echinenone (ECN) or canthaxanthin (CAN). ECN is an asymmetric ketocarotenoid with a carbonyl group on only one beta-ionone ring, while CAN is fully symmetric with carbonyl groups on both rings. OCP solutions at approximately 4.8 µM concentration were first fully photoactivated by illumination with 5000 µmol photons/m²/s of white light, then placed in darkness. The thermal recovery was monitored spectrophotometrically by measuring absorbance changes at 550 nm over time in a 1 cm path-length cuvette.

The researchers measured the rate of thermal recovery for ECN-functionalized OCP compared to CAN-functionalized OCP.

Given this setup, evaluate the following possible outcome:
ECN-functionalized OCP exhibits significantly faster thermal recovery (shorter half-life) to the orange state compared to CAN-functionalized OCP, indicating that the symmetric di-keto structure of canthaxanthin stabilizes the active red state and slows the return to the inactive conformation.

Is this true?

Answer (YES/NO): YES